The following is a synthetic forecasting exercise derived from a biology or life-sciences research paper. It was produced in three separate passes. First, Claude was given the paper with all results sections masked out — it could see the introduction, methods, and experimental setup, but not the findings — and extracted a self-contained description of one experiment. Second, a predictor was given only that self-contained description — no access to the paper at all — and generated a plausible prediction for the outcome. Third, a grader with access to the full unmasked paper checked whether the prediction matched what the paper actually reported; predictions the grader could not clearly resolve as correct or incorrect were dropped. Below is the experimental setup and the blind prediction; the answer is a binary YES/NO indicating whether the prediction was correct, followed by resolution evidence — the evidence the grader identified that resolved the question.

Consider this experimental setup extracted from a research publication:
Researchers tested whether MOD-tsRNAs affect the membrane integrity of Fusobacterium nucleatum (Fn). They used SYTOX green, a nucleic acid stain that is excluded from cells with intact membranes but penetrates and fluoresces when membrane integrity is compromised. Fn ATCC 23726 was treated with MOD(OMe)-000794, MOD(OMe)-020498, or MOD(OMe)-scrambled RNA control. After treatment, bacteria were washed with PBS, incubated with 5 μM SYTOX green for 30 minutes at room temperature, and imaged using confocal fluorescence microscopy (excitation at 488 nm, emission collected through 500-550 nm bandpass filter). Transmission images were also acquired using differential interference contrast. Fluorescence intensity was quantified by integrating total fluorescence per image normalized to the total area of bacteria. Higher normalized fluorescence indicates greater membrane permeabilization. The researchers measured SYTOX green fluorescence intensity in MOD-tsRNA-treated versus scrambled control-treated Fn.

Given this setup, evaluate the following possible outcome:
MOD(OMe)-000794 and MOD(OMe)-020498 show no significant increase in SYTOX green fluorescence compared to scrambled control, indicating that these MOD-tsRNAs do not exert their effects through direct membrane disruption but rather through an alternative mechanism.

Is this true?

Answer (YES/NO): NO